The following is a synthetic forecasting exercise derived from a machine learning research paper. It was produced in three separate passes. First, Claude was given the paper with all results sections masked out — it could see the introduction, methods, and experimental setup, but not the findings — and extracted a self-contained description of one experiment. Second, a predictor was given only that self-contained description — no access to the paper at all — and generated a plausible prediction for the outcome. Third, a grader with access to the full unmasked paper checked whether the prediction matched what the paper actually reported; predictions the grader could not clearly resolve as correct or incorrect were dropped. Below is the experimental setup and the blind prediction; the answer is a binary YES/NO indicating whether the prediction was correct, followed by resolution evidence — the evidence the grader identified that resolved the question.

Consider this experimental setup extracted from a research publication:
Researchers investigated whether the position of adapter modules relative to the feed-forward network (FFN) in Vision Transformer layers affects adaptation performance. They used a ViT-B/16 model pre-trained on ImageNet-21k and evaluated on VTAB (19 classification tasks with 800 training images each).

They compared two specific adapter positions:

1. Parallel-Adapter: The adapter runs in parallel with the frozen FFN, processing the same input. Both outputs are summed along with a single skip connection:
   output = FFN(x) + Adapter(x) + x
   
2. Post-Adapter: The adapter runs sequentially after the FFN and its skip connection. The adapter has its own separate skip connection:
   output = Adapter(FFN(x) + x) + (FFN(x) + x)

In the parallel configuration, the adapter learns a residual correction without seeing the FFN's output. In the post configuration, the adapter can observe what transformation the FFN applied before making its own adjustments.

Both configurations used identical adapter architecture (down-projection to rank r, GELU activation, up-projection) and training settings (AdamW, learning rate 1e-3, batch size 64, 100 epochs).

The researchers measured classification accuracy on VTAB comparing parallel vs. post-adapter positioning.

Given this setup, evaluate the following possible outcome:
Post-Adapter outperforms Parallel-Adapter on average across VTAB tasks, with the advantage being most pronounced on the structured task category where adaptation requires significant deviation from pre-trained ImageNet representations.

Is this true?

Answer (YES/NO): YES